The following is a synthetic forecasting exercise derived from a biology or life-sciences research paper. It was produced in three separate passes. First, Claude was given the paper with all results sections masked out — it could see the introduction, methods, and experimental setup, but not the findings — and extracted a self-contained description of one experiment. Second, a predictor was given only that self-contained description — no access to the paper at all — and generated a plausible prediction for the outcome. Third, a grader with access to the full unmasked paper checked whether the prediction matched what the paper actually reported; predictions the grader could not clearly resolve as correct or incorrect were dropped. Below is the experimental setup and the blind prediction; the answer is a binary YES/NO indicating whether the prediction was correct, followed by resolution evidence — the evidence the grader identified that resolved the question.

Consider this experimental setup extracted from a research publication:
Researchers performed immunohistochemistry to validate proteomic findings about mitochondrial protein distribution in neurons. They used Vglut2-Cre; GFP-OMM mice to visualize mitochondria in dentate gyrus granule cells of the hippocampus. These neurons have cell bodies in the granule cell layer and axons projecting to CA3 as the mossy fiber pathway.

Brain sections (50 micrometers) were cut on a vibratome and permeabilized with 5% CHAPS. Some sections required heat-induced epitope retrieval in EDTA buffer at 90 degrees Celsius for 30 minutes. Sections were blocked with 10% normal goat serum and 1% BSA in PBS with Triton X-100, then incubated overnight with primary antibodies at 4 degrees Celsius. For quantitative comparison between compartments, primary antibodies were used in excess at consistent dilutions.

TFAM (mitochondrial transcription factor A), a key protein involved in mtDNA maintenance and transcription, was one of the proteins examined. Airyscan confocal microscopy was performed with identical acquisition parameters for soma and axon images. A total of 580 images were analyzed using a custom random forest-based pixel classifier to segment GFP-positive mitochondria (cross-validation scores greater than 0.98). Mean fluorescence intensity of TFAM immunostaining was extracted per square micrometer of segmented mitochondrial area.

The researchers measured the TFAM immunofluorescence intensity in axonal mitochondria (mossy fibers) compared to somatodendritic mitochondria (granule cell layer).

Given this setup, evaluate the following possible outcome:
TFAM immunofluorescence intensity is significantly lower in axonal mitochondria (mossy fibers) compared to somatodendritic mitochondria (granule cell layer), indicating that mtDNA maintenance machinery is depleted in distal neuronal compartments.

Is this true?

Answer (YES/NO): YES